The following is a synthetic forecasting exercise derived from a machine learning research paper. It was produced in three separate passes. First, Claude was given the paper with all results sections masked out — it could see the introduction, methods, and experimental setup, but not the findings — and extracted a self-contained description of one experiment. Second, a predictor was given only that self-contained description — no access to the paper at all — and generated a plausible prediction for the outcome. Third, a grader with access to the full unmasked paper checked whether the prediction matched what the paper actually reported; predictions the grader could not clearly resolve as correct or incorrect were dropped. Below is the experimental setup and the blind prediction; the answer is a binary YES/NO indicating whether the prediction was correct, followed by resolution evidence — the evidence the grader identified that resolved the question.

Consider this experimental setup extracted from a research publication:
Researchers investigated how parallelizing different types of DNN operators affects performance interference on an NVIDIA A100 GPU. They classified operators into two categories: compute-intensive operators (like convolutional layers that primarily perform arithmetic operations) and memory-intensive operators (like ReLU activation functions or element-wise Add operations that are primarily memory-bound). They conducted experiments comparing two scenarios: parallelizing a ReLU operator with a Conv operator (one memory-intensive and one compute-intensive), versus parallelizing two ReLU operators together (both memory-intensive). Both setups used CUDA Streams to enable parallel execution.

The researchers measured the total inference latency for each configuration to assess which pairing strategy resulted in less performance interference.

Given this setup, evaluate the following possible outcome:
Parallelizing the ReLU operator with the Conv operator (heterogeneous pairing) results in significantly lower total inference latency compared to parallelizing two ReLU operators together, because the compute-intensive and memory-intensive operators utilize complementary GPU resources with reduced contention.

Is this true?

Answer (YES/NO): YES